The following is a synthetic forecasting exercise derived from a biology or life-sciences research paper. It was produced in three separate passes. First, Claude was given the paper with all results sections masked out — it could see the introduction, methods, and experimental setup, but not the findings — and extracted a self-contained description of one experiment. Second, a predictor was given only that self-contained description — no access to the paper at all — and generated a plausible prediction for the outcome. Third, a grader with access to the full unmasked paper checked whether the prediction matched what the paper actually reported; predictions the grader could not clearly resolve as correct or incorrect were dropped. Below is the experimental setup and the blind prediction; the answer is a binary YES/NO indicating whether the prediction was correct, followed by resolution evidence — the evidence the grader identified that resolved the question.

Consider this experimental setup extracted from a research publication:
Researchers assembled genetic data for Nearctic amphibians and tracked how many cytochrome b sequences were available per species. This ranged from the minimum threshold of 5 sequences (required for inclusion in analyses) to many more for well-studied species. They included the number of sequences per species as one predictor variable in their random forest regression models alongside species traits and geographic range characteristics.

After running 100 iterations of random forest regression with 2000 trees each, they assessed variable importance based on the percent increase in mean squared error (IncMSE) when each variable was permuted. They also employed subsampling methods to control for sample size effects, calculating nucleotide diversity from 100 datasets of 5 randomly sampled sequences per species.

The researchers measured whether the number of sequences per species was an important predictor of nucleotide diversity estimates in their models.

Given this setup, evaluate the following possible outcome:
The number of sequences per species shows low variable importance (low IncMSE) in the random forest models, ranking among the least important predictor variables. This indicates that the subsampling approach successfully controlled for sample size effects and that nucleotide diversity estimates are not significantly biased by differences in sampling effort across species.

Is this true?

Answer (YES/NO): NO